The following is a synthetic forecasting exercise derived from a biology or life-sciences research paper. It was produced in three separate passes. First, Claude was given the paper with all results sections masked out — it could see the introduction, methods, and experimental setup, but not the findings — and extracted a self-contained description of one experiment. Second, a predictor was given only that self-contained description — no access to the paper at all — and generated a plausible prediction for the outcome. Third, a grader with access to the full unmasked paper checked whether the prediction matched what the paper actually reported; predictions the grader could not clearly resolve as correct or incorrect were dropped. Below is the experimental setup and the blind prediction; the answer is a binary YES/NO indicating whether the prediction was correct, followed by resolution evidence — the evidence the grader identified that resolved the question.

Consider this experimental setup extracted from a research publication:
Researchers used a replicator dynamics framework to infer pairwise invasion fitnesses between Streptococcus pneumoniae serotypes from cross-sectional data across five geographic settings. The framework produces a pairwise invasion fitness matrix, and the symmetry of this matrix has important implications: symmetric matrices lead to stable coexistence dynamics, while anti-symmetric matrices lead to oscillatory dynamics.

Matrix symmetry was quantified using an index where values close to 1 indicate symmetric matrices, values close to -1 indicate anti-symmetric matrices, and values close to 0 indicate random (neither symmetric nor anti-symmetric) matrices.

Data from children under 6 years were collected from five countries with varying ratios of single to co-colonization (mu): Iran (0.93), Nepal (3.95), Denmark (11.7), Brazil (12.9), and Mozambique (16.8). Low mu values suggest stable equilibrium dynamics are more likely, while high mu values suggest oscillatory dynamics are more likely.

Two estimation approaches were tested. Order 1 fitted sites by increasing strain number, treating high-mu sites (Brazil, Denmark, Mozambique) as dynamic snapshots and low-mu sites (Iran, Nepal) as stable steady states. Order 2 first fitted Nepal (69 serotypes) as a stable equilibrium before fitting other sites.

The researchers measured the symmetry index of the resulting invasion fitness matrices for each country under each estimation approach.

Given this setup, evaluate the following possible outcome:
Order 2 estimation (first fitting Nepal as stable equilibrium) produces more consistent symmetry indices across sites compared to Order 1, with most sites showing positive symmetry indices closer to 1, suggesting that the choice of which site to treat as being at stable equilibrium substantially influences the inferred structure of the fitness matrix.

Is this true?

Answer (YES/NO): YES